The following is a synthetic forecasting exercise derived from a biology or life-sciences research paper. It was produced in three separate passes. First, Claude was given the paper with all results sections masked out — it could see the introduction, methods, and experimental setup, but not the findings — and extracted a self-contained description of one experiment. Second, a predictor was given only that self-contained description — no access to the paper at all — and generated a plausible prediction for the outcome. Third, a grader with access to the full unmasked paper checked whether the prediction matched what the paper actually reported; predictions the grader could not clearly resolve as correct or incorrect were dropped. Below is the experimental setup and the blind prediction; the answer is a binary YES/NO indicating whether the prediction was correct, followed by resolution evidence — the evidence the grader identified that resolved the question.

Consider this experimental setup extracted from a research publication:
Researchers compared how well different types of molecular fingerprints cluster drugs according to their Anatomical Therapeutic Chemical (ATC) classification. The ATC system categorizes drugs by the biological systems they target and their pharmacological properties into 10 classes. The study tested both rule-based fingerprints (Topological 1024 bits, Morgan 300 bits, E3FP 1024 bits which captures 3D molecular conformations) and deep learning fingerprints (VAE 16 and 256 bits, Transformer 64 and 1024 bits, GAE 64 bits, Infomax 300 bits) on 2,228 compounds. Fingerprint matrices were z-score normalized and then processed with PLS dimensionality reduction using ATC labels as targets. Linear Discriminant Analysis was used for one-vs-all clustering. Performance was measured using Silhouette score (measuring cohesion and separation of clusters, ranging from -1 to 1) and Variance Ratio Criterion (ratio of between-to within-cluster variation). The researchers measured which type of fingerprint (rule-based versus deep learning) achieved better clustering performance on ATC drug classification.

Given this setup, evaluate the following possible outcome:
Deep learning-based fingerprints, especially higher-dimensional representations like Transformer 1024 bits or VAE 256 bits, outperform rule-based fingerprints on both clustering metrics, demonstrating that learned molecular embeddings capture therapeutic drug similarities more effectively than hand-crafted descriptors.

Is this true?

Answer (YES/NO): NO